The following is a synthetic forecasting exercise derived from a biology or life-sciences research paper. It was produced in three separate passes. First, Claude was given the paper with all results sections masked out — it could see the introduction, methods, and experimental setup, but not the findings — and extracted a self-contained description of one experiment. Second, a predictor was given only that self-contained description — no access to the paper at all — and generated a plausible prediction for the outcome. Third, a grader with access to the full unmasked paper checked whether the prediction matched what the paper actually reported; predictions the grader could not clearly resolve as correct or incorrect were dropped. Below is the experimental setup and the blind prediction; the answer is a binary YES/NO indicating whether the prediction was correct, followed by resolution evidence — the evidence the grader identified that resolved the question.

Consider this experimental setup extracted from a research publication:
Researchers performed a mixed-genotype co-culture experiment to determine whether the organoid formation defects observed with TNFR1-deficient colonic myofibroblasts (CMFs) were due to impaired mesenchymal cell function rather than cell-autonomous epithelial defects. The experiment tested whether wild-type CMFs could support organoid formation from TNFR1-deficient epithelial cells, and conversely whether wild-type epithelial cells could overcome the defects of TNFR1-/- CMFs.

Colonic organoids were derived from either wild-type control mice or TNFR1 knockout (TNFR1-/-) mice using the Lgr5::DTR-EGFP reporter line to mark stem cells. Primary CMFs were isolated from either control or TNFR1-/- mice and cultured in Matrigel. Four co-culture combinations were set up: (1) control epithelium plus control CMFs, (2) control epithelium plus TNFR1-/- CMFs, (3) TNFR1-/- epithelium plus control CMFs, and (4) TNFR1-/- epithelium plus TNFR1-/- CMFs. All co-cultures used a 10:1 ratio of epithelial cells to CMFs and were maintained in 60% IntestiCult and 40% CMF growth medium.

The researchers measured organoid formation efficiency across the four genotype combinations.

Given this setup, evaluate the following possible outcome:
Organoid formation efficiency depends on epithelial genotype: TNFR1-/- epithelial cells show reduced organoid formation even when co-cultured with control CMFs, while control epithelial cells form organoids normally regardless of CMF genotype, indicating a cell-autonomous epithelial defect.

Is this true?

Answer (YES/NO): NO